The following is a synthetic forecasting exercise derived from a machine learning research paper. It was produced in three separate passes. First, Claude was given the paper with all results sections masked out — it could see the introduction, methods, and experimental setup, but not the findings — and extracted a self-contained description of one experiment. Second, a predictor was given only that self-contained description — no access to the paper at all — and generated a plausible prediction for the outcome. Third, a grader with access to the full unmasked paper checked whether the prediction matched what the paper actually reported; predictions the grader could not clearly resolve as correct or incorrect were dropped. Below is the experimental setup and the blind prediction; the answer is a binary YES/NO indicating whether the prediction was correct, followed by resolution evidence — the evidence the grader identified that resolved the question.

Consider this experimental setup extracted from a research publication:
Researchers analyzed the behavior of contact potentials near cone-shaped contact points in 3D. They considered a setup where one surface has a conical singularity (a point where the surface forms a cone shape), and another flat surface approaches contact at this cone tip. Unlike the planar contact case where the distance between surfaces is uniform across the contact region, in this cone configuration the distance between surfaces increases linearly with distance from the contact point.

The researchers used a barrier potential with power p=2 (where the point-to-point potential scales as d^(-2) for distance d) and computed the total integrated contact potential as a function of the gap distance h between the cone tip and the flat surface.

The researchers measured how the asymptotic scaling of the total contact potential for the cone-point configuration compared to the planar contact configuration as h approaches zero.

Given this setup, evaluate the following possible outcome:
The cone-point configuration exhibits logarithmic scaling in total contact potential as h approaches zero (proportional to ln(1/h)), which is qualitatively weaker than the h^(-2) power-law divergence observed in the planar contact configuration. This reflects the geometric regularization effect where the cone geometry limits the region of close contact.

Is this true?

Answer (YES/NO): NO